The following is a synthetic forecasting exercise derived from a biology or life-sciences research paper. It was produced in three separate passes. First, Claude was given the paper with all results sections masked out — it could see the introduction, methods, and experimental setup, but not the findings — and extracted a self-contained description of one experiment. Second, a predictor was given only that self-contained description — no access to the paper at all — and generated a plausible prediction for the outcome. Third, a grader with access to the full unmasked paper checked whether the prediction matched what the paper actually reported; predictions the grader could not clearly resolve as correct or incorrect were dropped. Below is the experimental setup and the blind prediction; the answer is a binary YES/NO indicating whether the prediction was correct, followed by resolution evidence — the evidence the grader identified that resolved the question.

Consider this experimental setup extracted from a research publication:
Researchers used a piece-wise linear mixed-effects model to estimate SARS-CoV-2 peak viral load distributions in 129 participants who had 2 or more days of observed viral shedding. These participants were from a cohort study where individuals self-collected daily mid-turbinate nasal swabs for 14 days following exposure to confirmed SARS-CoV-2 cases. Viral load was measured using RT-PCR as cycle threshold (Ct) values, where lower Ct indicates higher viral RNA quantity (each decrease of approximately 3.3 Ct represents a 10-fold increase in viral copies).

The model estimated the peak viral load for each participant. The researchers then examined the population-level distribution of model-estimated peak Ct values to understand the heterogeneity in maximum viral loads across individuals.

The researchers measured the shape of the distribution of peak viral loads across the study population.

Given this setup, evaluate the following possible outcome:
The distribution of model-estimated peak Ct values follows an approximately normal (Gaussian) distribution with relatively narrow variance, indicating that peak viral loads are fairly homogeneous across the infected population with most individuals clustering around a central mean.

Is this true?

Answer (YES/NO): NO